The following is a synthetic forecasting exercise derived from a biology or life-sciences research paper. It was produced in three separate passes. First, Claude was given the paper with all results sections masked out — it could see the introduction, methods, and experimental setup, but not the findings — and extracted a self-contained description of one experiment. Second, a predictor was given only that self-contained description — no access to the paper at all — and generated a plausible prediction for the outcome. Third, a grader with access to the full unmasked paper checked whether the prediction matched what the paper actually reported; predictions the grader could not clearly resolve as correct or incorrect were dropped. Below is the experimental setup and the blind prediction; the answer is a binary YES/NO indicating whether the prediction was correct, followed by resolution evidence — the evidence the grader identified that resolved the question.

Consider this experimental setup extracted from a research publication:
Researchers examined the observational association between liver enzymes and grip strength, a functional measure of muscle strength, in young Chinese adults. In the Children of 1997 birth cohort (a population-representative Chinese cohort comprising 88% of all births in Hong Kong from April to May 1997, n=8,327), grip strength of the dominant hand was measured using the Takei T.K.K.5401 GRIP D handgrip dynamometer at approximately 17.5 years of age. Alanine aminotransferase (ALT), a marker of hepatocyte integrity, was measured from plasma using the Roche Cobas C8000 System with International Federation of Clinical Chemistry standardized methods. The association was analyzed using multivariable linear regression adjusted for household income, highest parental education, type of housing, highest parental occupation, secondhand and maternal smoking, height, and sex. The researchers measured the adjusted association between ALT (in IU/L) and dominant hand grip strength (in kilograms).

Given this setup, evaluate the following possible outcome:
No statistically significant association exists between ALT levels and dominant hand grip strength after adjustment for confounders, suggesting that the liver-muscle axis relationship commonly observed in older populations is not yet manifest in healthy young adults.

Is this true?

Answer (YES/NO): YES